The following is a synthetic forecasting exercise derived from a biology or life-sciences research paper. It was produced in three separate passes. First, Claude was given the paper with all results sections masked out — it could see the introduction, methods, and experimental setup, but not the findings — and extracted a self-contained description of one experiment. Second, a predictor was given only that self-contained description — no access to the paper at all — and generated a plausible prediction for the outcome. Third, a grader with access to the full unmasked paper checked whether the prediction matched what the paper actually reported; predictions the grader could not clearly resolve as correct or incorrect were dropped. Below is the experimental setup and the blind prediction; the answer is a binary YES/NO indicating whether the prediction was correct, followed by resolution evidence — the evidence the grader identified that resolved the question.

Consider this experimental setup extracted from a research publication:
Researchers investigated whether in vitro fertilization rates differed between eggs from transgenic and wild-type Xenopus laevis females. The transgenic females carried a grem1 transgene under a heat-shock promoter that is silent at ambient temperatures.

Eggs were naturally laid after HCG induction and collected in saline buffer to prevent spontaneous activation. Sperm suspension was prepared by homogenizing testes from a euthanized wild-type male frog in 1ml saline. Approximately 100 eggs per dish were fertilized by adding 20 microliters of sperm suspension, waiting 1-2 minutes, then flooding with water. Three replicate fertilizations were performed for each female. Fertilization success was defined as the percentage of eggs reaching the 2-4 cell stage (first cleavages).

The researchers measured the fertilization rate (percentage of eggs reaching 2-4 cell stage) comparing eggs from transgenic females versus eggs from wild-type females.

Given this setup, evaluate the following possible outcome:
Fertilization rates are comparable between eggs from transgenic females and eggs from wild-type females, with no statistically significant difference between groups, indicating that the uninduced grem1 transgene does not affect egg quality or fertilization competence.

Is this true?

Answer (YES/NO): YES